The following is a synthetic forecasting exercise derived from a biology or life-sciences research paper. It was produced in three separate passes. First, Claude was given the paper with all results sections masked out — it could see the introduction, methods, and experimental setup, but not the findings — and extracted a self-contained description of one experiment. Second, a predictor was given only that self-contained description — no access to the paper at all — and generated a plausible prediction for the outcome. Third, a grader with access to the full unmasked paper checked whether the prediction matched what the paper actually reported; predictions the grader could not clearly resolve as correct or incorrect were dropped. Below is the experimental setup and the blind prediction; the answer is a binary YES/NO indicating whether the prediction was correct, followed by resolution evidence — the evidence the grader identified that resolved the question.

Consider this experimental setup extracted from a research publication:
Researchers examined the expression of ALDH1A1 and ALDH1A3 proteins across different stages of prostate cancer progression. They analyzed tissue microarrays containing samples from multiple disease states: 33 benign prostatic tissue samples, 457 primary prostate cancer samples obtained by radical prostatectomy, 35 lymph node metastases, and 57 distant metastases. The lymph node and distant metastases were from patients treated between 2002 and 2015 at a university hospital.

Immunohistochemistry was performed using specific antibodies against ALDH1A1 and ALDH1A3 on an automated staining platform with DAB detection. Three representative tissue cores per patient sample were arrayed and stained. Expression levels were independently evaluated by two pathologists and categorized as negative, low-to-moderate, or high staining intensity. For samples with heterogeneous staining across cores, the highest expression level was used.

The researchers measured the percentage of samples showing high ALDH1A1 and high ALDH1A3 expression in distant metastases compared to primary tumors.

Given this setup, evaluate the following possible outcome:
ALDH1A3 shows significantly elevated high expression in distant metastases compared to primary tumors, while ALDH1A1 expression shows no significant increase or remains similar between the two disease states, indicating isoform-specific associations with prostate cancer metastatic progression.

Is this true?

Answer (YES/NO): NO